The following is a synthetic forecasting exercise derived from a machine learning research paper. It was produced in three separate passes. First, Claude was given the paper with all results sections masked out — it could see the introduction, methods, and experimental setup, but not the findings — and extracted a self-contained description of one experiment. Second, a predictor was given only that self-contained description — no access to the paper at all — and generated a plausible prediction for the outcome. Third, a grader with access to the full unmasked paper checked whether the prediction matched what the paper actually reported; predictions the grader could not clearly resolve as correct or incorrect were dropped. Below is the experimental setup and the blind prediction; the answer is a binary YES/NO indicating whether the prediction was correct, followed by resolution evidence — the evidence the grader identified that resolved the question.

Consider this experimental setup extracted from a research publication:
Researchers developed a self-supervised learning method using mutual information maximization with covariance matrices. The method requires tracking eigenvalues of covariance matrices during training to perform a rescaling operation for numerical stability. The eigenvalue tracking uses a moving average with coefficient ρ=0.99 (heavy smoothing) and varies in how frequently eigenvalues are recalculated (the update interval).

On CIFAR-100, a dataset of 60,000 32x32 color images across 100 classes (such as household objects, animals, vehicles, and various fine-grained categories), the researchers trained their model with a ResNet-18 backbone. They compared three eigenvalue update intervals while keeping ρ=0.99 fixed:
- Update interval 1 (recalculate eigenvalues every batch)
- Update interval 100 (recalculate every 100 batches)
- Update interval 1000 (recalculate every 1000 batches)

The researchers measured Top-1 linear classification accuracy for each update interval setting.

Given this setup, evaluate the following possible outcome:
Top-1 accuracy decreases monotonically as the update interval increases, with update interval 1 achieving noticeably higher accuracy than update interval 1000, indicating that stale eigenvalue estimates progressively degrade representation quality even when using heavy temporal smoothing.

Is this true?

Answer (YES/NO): NO